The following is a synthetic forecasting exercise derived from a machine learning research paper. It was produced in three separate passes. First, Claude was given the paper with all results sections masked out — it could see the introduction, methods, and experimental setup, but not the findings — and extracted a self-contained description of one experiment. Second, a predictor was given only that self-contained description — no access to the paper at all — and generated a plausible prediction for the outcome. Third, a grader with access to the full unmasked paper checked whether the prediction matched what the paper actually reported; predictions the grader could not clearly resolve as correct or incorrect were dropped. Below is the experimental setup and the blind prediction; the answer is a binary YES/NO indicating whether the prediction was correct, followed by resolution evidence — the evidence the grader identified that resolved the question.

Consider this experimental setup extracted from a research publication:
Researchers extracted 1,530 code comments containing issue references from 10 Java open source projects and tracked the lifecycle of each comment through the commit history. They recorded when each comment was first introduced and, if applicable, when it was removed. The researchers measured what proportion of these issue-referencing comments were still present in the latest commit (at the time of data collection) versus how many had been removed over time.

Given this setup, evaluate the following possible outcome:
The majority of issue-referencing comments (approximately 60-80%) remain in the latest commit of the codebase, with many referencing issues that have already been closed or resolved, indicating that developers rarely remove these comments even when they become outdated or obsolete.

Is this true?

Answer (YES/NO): NO